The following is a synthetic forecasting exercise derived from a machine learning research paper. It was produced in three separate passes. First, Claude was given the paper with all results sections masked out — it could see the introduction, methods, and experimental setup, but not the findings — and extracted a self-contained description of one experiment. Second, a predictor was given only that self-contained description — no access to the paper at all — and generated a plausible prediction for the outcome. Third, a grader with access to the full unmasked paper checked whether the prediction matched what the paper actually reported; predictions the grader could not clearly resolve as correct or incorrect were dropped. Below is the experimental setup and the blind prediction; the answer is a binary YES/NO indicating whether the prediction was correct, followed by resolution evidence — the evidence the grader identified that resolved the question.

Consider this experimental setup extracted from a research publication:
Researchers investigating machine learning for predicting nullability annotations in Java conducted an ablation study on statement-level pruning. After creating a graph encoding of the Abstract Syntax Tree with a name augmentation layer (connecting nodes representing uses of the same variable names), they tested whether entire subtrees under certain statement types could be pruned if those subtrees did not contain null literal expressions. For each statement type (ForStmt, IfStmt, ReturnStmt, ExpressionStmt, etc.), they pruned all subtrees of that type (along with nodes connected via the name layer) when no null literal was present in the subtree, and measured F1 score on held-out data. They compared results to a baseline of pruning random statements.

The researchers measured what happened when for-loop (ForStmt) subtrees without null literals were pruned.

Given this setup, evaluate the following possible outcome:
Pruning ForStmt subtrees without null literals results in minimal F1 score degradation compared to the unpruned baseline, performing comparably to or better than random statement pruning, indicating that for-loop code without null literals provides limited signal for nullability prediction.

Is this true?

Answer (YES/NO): YES